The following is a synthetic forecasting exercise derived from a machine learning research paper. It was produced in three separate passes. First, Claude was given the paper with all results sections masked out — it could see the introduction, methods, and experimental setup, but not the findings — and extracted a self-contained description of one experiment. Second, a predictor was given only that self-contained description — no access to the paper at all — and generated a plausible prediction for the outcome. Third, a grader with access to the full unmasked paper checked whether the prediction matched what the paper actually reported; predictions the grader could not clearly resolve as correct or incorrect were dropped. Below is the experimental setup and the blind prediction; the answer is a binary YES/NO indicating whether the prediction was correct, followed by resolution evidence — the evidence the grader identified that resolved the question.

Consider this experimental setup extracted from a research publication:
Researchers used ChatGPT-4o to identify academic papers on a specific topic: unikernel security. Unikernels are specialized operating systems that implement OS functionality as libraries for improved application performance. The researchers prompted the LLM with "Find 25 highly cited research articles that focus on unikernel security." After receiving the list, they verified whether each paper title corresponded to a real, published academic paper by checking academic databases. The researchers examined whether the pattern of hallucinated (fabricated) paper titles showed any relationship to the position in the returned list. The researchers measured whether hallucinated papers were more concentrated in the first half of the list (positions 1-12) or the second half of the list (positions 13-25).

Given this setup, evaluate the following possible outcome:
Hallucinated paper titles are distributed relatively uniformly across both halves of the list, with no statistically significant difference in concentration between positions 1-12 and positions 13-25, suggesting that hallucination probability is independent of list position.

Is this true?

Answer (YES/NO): NO